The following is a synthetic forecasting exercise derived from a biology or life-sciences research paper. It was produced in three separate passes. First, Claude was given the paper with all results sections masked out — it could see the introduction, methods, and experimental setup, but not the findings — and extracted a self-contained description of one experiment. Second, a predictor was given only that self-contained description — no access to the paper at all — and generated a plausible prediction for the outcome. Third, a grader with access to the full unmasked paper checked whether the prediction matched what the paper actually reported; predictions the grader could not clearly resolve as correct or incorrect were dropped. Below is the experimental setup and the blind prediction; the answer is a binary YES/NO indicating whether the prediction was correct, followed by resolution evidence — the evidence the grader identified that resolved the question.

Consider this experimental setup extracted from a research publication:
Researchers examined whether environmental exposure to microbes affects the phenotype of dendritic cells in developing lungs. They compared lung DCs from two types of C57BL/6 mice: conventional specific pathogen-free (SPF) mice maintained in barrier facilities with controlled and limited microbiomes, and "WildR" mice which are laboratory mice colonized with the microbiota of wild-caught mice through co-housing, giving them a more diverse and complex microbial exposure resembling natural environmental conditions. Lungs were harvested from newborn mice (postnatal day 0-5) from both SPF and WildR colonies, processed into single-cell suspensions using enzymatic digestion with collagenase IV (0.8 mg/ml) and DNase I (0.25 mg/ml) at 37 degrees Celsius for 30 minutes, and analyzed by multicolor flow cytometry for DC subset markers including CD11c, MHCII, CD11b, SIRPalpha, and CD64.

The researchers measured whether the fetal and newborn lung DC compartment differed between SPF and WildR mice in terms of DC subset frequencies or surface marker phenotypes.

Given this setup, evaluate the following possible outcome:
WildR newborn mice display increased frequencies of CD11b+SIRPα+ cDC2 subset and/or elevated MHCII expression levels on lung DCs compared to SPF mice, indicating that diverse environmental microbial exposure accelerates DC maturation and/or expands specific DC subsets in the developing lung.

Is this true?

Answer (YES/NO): NO